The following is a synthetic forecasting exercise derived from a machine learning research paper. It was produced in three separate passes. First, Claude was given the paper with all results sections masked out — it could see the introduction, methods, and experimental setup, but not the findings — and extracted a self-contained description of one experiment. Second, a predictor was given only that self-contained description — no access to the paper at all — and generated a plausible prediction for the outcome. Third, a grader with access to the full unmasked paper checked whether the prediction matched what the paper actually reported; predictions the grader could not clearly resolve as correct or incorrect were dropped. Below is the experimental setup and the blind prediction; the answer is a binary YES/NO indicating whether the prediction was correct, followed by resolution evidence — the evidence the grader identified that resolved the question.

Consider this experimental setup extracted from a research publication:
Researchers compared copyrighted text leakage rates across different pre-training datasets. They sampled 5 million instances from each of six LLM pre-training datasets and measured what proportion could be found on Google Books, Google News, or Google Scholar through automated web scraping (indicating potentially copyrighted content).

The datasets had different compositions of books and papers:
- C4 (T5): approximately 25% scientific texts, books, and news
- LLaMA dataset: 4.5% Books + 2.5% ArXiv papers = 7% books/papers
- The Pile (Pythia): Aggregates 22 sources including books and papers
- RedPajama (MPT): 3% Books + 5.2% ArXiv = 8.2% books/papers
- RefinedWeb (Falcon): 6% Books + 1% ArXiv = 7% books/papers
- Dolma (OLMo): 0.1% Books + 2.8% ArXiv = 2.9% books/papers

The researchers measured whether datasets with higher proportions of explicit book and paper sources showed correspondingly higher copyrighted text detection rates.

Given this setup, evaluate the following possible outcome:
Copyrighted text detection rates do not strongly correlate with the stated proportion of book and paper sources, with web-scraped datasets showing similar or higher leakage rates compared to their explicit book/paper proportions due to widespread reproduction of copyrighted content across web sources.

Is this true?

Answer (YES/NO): YES